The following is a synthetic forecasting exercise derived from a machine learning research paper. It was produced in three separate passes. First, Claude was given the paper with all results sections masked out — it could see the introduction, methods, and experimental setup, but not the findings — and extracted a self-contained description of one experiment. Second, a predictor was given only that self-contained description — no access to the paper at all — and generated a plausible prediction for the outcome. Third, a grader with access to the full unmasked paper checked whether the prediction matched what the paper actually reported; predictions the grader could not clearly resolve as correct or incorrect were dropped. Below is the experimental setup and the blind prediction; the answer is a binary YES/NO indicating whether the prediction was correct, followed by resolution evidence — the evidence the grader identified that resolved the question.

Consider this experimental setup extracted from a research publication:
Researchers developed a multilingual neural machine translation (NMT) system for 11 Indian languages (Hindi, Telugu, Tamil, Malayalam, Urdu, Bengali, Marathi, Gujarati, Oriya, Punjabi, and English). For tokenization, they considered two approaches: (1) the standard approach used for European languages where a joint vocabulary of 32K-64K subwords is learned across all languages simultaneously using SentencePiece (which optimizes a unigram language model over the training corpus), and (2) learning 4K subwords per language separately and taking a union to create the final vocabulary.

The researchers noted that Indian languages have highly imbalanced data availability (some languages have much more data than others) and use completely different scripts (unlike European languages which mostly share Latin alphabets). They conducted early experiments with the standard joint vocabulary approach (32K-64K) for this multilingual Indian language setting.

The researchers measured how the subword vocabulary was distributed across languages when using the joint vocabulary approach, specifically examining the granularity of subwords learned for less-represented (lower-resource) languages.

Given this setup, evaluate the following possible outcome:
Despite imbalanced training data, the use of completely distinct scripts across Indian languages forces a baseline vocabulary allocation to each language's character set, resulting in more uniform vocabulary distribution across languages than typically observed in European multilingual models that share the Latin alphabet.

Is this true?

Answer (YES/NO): NO